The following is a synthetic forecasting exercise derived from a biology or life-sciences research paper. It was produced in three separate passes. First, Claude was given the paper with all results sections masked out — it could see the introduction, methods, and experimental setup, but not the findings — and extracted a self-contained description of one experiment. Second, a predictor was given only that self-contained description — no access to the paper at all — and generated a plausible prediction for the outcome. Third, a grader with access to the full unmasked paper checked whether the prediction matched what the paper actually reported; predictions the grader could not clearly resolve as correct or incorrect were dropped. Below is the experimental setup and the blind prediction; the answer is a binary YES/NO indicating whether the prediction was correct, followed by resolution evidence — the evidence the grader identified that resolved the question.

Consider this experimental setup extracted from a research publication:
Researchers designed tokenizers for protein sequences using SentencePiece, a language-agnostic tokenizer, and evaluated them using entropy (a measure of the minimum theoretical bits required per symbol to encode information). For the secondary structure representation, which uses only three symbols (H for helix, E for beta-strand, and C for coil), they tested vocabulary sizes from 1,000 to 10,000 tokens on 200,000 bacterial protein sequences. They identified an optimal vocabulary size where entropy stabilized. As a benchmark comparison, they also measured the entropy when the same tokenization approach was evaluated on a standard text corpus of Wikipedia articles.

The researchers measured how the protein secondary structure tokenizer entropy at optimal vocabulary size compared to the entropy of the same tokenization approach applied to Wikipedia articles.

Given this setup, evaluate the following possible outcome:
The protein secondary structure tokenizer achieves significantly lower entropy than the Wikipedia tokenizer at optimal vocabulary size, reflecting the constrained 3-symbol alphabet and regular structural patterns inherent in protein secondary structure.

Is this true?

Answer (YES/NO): NO